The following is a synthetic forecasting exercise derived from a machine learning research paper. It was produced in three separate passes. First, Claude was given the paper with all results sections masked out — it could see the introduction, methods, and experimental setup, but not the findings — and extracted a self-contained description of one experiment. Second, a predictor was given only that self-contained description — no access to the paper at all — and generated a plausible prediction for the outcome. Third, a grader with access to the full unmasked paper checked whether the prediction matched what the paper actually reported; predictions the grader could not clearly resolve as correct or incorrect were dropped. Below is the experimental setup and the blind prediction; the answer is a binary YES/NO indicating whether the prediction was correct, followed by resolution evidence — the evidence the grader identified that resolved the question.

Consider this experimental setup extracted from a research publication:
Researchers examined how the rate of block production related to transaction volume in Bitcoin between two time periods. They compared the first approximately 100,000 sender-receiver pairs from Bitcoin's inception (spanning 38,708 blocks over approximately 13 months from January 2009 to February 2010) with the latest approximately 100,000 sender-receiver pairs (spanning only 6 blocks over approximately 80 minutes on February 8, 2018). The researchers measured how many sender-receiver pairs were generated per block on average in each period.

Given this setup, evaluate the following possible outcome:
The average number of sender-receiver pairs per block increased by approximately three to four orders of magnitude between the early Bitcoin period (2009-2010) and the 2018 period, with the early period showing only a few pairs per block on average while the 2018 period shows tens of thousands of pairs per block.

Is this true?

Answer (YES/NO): YES